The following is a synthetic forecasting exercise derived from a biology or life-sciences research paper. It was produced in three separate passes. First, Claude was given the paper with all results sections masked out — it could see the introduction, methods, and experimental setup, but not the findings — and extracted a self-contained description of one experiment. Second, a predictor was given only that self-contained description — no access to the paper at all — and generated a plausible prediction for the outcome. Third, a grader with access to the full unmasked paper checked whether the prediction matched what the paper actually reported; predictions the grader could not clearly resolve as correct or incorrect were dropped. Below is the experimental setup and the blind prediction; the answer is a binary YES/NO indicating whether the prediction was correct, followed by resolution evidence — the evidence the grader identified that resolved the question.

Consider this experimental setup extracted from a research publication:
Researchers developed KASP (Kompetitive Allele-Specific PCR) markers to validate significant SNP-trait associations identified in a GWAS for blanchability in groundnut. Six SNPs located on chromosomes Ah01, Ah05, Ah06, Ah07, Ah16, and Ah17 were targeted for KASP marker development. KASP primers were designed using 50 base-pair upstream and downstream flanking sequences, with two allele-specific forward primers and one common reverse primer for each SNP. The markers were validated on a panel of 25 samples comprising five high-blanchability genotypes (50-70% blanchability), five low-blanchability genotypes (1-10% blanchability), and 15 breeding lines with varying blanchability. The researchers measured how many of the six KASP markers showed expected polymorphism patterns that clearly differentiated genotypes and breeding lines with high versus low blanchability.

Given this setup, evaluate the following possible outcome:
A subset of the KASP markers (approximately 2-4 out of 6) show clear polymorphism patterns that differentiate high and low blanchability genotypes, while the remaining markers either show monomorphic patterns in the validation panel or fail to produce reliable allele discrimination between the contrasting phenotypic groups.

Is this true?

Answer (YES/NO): YES